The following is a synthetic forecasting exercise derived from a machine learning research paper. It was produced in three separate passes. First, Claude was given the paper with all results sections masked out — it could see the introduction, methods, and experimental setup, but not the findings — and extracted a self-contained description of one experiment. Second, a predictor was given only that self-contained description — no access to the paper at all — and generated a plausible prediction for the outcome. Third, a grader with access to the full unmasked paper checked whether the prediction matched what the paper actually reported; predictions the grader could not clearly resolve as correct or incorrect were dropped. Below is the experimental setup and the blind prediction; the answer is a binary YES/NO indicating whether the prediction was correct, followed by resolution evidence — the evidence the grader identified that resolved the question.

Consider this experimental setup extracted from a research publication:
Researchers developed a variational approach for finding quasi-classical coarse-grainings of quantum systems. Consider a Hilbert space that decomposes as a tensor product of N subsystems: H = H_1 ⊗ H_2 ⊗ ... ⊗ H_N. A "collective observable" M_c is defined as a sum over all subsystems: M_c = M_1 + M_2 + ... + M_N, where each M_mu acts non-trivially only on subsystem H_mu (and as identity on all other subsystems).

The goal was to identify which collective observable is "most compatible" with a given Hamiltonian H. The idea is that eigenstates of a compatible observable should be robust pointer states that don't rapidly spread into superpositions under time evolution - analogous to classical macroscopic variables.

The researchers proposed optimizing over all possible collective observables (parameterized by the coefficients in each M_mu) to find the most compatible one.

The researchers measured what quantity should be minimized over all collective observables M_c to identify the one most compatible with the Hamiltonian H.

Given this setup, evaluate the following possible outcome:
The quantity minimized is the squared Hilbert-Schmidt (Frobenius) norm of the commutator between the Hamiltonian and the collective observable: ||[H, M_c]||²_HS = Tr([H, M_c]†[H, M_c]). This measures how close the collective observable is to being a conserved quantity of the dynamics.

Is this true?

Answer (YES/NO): NO